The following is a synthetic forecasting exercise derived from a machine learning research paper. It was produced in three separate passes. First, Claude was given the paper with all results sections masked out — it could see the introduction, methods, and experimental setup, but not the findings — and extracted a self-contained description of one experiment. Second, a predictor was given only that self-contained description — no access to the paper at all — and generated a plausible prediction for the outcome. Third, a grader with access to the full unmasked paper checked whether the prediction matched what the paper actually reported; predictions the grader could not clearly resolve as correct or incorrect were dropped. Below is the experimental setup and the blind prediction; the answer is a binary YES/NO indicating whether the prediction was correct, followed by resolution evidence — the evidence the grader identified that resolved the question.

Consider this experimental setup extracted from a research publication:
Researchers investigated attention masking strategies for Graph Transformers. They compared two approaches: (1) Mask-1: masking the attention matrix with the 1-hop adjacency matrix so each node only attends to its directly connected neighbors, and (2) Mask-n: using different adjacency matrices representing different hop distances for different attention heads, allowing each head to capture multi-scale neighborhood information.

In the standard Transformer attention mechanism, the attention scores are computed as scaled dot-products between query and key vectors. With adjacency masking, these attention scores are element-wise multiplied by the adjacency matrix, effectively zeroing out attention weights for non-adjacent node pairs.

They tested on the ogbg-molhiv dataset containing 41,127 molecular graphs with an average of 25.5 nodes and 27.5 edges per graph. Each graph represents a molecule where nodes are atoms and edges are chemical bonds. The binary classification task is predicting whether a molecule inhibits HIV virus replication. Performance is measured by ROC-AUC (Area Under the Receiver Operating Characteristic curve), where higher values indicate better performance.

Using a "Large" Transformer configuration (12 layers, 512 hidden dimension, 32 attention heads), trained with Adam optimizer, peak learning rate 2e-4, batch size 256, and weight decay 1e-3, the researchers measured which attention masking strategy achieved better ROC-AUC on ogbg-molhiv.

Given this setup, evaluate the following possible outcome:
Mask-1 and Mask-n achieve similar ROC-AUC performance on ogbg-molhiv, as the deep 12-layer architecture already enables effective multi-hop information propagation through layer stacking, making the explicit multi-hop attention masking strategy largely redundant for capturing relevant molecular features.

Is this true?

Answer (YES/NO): NO